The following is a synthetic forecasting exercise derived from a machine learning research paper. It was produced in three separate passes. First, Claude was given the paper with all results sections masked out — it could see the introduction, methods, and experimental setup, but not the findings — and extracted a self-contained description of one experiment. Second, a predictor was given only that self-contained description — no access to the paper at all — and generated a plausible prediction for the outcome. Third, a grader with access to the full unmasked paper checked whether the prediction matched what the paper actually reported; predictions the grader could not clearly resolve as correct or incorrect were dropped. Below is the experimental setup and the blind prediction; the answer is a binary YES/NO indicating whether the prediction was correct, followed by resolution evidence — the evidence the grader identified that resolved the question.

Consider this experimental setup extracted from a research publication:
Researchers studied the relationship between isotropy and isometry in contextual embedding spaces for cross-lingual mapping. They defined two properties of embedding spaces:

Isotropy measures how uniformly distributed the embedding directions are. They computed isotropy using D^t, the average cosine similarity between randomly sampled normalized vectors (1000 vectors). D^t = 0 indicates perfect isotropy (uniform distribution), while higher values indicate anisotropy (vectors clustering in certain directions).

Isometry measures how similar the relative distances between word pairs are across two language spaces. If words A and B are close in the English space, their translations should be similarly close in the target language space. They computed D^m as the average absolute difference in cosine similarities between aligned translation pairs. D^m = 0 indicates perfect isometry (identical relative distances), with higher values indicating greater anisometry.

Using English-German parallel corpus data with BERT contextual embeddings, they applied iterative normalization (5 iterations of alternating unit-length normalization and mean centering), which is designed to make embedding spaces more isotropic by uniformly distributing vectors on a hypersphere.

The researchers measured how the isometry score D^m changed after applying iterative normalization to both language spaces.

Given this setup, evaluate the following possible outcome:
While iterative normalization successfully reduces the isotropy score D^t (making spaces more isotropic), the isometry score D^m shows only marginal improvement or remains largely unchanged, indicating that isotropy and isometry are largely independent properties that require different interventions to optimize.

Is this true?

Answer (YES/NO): NO